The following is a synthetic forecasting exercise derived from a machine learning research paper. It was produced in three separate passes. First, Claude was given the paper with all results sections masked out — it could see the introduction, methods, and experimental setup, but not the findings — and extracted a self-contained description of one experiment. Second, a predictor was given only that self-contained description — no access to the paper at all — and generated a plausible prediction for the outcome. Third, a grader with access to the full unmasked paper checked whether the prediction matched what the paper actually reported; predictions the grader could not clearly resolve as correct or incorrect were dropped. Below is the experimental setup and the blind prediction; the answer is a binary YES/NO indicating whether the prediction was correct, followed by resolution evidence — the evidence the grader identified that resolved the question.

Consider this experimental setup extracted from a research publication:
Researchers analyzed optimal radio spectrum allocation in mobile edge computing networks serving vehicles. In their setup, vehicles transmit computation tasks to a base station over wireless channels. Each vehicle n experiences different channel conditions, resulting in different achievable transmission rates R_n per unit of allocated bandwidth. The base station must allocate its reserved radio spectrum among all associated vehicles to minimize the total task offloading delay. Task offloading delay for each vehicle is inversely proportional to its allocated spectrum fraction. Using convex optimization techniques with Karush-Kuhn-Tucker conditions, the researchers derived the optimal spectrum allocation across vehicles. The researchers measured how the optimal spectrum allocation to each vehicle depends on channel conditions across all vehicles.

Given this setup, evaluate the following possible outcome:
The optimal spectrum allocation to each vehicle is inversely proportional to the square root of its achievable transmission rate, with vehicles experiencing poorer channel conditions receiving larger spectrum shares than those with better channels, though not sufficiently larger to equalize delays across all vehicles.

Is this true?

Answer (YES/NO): YES